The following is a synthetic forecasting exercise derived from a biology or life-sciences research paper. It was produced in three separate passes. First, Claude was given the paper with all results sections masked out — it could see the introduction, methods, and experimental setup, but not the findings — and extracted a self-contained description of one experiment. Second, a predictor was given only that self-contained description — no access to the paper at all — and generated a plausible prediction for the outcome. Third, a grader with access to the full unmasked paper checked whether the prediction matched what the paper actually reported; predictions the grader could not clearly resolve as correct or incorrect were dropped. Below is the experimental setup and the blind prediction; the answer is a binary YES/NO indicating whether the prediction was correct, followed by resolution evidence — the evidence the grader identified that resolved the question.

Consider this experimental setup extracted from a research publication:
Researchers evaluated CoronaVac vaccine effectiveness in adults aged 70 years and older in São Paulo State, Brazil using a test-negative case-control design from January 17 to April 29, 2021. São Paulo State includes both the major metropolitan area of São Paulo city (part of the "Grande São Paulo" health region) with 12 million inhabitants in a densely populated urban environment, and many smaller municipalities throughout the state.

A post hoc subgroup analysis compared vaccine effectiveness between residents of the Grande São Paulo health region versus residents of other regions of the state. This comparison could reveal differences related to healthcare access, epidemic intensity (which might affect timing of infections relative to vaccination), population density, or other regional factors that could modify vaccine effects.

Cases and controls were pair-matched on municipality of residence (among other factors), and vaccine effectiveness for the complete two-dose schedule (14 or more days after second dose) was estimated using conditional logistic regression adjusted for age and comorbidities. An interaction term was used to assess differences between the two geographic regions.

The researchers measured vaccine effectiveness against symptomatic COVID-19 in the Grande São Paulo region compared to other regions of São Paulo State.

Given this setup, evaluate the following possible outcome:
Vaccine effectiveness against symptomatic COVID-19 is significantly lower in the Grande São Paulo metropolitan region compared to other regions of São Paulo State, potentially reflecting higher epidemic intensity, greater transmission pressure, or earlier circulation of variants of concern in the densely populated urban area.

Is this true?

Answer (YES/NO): NO